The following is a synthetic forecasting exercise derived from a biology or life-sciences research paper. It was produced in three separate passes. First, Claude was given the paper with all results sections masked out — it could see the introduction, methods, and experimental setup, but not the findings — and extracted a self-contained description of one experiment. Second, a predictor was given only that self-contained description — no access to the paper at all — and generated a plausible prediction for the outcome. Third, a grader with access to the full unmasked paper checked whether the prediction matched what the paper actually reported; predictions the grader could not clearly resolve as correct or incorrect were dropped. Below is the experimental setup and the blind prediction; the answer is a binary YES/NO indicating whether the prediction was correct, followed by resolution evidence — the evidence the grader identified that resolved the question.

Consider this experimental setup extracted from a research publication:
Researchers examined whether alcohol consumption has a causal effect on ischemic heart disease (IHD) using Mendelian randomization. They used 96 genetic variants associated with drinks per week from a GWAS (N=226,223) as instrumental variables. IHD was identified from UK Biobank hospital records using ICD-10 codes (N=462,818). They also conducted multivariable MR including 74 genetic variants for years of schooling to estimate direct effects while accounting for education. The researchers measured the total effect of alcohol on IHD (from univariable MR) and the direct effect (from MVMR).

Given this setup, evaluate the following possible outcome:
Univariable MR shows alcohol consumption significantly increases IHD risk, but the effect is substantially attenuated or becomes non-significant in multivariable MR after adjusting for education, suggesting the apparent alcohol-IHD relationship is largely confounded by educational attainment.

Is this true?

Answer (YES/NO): NO